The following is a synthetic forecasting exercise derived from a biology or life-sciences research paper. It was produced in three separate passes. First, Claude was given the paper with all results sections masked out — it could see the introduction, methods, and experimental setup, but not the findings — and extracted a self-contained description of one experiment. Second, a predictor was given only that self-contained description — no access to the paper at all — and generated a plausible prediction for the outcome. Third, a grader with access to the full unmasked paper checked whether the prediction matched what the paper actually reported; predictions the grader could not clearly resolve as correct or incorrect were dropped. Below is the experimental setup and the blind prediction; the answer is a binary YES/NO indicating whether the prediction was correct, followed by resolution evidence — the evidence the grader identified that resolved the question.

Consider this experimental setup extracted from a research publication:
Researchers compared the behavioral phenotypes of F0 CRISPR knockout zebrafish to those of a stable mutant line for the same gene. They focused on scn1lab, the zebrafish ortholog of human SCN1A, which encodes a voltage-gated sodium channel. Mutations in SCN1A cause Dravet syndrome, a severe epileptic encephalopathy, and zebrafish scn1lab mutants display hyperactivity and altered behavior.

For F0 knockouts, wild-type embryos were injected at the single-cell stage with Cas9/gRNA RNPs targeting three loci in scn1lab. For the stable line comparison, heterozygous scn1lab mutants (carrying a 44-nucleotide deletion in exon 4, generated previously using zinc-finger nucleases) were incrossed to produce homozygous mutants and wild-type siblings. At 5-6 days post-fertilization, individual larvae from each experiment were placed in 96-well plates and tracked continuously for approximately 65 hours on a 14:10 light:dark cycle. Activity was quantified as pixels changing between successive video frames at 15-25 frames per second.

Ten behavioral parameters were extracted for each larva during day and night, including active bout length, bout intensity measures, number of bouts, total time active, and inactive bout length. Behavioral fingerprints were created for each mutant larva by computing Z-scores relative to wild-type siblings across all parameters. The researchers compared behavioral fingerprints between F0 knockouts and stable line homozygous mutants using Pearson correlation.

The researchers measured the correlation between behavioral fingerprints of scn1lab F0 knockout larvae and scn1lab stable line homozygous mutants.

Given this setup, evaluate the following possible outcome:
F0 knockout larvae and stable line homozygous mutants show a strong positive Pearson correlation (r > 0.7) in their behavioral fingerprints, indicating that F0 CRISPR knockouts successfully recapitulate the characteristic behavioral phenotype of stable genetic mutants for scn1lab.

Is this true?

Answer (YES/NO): YES